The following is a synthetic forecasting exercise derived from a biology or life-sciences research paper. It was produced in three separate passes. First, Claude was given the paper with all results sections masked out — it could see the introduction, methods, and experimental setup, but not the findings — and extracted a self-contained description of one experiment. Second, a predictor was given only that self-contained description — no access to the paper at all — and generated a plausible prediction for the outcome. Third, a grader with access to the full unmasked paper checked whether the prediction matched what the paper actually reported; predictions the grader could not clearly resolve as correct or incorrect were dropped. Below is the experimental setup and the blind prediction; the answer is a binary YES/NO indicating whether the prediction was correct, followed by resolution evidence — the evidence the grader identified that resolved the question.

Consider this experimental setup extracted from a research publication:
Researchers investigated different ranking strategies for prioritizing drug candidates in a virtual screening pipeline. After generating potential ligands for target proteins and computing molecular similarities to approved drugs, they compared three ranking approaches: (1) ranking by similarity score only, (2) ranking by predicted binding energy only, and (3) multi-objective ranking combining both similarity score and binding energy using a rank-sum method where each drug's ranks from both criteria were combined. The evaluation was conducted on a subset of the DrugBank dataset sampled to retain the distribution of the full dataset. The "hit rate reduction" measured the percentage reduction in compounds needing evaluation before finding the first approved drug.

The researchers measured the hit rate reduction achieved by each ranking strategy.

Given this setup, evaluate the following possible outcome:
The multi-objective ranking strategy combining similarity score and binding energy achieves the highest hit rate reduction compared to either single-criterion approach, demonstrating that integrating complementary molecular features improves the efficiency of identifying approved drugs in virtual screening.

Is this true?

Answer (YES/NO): YES